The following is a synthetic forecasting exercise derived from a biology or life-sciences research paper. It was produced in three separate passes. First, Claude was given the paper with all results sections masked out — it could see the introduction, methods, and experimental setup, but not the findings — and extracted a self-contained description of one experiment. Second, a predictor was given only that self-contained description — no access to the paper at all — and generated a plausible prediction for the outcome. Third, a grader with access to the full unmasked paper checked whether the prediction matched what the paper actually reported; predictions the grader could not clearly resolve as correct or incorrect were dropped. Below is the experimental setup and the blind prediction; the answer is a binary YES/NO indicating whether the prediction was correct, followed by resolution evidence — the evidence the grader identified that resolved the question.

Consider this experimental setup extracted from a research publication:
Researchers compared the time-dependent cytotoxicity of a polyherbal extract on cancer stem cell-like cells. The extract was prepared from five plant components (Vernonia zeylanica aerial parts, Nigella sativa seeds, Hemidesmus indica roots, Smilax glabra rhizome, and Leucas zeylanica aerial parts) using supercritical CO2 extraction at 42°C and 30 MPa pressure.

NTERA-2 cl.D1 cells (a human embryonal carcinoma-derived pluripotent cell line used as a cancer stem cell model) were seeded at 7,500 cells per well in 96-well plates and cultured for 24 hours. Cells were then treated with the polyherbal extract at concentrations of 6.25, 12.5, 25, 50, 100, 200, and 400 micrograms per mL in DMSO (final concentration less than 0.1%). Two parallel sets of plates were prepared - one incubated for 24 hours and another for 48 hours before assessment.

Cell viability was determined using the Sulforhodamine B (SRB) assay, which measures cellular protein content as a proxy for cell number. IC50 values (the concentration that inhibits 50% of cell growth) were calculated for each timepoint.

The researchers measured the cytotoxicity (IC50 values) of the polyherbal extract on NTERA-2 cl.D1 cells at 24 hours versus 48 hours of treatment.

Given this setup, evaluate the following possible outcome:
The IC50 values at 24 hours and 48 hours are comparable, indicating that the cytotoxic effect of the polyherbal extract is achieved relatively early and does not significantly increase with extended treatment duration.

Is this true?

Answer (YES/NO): NO